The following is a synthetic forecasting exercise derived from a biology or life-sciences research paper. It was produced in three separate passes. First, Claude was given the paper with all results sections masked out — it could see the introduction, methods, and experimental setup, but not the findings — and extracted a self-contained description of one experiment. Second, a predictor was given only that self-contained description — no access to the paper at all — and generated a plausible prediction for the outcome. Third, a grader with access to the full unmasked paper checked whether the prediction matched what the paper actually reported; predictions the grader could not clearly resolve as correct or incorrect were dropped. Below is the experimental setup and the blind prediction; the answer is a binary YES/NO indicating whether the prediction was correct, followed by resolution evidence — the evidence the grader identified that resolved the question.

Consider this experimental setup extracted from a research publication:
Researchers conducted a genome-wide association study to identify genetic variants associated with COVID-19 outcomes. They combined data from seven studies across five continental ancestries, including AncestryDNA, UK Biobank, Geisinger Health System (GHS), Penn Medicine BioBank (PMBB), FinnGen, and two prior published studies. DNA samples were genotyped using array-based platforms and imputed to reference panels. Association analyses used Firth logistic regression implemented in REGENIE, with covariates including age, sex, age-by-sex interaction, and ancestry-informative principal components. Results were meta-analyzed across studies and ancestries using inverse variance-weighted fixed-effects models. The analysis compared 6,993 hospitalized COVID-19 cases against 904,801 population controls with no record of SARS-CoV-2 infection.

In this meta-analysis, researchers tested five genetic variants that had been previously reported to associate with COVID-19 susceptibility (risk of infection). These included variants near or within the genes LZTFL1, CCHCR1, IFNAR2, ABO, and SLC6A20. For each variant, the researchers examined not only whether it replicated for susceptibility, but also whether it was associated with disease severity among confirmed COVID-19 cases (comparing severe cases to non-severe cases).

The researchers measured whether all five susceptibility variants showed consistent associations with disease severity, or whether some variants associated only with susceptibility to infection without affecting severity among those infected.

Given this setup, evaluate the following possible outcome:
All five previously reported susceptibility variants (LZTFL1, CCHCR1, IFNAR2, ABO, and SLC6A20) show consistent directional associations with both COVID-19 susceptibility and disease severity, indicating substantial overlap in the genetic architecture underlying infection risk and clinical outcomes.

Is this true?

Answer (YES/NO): NO